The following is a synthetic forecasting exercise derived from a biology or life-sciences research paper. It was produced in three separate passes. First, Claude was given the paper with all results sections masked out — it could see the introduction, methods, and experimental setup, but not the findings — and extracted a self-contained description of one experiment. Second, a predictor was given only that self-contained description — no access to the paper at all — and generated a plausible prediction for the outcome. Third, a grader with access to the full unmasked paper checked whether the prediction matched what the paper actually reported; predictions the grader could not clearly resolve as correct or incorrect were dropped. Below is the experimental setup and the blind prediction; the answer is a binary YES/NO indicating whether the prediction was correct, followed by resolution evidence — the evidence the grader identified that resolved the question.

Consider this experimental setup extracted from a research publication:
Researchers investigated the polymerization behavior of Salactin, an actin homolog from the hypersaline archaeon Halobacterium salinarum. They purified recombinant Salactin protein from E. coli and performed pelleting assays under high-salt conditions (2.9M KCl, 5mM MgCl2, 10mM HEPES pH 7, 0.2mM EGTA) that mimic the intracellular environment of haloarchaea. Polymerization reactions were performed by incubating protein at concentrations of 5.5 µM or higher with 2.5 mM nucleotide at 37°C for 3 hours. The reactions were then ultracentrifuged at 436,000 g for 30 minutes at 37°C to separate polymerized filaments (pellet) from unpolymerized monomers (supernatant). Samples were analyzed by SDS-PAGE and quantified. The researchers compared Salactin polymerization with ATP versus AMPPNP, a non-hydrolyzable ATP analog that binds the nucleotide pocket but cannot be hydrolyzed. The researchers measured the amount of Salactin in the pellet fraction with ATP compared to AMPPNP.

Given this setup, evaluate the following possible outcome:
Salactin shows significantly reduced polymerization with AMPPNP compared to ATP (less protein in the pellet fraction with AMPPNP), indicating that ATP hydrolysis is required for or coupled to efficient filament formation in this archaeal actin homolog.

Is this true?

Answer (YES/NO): NO